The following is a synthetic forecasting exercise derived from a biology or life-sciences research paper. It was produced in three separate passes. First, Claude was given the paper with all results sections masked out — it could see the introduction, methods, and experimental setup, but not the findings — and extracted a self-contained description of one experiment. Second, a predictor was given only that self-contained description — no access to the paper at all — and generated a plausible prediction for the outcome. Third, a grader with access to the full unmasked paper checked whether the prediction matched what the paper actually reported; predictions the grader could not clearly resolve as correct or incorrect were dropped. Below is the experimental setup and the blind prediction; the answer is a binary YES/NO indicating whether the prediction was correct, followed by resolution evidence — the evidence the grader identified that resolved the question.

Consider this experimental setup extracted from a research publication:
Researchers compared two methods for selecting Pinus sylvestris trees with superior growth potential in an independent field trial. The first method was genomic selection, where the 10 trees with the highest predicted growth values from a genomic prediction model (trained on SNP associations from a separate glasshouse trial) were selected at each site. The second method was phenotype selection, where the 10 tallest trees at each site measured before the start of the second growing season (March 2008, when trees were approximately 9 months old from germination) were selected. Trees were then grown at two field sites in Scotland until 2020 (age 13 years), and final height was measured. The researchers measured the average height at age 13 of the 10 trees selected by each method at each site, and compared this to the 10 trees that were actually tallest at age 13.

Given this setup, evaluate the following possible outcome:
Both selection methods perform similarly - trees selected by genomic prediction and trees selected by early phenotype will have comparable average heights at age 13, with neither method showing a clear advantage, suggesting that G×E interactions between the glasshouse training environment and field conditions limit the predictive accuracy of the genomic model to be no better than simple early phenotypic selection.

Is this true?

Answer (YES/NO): NO